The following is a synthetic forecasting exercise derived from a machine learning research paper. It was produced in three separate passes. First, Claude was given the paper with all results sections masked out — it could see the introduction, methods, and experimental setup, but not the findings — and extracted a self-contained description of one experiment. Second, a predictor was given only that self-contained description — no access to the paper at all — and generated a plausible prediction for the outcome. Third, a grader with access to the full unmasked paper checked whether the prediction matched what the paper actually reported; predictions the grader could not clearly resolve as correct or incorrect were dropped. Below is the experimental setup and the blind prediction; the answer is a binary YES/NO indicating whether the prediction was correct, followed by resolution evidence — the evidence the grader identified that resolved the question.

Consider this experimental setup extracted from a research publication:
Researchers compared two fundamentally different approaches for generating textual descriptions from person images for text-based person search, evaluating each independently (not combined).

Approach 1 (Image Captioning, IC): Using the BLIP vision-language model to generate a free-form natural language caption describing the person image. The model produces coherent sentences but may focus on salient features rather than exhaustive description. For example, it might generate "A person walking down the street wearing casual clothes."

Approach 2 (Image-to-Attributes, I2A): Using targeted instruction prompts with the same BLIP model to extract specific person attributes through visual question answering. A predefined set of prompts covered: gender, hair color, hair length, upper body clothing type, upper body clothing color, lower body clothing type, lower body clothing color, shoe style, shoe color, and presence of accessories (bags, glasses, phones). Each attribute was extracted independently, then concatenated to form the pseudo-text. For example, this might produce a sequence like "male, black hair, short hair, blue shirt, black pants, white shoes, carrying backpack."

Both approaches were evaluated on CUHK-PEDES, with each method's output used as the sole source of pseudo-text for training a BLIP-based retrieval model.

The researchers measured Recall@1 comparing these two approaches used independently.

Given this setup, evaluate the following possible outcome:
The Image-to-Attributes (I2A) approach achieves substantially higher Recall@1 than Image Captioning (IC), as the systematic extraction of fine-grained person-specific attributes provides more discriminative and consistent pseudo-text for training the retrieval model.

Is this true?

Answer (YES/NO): NO